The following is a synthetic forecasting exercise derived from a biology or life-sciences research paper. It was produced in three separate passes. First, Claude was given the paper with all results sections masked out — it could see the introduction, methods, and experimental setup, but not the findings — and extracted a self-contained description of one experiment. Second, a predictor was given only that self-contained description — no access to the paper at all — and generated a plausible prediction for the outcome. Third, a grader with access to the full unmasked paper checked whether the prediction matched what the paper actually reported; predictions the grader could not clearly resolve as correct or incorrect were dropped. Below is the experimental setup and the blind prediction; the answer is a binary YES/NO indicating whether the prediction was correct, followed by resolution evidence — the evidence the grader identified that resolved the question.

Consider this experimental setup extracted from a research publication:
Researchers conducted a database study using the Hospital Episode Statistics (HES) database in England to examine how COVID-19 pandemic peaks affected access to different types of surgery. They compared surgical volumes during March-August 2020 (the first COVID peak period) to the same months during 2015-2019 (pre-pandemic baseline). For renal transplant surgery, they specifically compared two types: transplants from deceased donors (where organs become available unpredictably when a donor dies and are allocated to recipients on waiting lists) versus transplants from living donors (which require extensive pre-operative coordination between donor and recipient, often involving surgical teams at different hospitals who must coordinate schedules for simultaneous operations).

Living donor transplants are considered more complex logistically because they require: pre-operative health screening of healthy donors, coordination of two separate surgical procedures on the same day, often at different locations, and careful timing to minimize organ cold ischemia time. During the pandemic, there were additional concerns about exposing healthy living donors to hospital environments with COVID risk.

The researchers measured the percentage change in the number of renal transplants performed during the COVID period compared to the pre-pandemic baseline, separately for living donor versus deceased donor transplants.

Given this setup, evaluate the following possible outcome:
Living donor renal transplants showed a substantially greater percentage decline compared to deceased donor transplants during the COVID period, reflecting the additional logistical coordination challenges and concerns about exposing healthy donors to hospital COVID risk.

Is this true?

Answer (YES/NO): YES